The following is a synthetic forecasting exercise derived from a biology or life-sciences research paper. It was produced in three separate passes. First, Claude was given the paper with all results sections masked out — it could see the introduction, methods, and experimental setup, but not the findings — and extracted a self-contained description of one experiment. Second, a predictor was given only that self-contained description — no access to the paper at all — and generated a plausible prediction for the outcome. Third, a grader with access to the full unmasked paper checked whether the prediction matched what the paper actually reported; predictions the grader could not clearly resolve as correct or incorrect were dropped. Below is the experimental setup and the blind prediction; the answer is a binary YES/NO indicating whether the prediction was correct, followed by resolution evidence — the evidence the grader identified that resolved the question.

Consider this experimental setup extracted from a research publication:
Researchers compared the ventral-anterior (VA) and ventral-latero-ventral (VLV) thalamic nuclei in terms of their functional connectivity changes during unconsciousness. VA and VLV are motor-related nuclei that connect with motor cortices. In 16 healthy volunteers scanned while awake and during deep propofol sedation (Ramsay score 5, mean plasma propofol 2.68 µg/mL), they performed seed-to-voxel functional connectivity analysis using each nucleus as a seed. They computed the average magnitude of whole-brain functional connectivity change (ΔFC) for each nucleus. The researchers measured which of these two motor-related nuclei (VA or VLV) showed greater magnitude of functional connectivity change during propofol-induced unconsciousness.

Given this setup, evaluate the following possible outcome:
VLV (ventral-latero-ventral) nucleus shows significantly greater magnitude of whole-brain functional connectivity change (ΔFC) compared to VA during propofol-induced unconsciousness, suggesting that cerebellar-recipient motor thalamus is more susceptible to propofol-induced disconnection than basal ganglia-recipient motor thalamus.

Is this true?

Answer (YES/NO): NO